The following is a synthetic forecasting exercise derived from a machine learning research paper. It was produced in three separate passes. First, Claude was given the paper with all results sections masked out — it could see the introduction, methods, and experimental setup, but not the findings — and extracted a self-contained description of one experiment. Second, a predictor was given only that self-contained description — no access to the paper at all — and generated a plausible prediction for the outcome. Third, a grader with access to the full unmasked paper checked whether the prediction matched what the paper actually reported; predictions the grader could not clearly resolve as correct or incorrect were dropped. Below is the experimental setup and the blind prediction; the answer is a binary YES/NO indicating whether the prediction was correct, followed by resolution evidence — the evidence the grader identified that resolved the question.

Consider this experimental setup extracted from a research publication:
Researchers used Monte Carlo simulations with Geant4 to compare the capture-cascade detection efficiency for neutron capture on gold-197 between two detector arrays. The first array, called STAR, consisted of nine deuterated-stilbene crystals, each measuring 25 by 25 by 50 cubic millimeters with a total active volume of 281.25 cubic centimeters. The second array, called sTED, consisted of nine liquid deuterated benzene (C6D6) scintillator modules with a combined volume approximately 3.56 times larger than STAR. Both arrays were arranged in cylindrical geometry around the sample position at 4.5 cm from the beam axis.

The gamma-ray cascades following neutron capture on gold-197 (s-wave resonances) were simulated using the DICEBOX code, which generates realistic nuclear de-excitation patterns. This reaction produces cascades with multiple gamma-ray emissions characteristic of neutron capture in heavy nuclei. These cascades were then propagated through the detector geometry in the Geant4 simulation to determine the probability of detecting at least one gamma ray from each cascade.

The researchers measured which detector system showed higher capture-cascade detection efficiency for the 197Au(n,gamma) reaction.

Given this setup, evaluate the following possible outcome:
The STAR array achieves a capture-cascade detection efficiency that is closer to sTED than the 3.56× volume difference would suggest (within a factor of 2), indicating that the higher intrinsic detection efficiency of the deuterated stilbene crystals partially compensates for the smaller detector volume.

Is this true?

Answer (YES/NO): NO